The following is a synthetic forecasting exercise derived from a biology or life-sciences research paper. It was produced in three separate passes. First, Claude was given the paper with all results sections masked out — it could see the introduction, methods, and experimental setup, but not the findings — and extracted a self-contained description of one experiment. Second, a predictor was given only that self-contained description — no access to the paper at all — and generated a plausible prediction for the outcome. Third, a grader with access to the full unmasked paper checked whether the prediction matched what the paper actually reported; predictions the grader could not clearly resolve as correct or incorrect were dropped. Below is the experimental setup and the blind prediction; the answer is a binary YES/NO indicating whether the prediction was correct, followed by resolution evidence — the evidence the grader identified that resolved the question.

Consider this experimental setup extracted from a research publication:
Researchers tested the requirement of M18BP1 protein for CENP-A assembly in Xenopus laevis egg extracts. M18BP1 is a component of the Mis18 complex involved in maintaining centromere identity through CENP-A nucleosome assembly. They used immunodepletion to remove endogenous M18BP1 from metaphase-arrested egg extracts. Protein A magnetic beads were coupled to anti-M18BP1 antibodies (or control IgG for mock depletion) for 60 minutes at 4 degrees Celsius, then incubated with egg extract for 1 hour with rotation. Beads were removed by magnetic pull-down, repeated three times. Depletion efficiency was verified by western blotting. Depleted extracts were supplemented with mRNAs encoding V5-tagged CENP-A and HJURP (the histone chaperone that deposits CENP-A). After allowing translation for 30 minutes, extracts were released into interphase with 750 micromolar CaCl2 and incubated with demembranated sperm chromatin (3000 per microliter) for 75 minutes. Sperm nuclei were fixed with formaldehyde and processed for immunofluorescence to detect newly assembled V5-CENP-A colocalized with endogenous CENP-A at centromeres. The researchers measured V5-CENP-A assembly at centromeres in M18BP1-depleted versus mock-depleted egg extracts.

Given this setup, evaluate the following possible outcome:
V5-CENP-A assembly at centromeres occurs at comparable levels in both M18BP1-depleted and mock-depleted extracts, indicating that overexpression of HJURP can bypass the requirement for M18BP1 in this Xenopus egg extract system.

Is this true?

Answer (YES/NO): NO